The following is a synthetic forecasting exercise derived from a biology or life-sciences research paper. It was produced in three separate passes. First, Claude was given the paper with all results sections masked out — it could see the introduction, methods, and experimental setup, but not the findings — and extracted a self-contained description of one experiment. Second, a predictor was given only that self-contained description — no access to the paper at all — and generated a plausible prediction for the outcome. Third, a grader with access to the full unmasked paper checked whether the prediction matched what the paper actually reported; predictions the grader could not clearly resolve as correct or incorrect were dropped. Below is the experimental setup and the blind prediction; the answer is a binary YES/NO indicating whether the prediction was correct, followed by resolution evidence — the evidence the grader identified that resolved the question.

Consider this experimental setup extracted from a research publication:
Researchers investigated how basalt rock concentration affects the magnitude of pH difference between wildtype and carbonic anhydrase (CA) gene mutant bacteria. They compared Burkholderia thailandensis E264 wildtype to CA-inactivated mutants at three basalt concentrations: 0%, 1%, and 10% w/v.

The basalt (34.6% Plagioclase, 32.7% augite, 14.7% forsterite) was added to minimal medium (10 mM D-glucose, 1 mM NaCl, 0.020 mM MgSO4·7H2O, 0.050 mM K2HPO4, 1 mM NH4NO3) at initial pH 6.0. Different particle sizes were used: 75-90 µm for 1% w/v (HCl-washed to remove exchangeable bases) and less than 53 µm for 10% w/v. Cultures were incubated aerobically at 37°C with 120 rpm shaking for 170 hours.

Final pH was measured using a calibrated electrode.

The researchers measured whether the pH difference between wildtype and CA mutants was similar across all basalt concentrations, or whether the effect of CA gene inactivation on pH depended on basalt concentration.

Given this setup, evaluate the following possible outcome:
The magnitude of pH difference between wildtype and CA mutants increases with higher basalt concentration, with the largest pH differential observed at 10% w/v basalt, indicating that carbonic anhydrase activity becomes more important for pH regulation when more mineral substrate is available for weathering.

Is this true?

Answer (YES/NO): NO